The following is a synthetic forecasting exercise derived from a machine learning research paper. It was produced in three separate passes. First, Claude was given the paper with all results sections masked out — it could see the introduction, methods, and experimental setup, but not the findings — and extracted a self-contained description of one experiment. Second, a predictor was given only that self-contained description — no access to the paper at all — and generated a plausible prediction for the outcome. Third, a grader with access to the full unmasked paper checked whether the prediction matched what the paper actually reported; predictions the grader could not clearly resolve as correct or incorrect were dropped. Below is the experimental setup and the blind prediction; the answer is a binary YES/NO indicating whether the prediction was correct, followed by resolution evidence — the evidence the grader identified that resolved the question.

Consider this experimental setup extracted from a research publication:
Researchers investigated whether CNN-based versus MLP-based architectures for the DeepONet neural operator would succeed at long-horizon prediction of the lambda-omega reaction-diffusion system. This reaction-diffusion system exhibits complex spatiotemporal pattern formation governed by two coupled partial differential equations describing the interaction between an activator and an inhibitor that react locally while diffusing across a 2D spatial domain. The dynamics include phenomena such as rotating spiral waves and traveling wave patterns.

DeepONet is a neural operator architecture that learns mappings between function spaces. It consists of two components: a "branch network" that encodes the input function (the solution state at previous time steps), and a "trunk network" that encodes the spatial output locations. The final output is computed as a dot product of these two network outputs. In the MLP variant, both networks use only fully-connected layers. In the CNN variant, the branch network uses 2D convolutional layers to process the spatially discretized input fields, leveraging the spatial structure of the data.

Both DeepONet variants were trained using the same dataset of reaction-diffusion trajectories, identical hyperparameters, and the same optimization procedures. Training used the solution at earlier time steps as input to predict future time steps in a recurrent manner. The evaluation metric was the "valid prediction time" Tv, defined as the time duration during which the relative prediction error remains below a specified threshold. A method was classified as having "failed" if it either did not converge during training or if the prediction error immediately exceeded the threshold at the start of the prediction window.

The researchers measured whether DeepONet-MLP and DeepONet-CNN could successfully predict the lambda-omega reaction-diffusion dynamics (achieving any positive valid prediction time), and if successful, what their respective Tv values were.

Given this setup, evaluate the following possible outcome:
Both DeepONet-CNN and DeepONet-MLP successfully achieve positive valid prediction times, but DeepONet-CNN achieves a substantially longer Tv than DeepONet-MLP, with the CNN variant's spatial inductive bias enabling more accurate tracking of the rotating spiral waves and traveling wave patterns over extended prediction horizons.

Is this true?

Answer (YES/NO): NO